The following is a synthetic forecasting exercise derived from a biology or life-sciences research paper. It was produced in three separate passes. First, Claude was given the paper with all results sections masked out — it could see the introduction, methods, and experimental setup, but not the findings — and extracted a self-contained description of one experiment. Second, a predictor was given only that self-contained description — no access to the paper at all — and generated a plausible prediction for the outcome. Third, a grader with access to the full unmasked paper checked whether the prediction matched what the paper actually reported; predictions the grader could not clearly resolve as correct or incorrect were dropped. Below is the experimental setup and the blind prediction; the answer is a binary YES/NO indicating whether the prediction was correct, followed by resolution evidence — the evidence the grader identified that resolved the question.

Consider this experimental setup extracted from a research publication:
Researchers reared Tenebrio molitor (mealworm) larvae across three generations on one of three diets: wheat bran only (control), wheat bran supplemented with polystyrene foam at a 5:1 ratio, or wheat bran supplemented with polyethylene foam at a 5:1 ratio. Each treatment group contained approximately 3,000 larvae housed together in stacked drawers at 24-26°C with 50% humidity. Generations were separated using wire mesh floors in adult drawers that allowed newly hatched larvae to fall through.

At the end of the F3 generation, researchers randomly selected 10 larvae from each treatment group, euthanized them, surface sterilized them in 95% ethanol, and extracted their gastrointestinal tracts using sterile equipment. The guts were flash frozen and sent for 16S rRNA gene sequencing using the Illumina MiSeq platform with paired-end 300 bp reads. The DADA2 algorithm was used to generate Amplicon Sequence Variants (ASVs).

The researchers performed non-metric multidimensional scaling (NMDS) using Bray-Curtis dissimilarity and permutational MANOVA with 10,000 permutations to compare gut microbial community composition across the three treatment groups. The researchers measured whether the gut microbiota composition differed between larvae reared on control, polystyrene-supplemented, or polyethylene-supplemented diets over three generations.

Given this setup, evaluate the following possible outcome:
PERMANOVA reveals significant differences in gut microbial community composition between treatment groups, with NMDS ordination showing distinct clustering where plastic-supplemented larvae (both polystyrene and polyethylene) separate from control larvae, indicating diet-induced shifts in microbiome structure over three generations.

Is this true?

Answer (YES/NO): NO